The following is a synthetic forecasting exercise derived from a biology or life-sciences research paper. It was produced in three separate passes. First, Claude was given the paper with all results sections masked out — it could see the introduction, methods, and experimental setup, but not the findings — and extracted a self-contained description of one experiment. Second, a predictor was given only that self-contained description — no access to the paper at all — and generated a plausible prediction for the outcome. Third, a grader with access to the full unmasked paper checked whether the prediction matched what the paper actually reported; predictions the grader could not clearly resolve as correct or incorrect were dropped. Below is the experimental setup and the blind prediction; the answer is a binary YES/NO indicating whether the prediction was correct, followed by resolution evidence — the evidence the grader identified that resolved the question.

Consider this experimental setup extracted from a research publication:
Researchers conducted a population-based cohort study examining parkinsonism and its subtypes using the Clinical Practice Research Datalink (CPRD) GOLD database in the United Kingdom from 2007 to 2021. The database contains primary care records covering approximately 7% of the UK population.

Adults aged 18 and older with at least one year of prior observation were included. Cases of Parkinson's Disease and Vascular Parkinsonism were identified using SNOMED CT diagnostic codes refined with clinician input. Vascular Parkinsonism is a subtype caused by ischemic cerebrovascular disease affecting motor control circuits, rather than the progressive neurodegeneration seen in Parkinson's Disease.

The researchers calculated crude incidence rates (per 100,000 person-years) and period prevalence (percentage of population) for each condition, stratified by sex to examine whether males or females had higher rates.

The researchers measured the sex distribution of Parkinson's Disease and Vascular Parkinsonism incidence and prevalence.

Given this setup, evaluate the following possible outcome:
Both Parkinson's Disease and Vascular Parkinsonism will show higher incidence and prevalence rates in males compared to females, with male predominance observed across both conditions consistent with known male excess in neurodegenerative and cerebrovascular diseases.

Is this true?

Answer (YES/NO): YES